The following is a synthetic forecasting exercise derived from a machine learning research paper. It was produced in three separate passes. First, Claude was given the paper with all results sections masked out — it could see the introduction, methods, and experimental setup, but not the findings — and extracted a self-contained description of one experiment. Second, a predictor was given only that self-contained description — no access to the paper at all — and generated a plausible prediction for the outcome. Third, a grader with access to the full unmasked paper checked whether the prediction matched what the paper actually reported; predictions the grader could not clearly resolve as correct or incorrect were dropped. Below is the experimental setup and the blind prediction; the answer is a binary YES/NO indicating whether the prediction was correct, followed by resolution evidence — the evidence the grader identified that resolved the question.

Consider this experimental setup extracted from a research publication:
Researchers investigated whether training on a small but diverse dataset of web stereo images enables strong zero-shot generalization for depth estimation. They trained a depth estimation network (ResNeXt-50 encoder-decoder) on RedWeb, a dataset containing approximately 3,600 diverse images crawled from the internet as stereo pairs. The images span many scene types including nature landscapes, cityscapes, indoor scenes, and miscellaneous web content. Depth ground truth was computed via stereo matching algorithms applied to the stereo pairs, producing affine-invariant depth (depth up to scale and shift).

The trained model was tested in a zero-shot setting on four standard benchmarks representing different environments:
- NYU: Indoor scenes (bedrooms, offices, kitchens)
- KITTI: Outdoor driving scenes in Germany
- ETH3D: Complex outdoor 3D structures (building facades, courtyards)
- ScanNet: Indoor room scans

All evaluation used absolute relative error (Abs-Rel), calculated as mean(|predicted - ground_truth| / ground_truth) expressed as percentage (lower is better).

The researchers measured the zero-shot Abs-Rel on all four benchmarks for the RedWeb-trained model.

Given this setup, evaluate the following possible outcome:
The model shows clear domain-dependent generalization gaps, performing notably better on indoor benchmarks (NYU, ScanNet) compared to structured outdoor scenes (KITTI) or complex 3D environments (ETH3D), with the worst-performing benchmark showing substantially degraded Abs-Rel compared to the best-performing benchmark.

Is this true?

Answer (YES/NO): YES